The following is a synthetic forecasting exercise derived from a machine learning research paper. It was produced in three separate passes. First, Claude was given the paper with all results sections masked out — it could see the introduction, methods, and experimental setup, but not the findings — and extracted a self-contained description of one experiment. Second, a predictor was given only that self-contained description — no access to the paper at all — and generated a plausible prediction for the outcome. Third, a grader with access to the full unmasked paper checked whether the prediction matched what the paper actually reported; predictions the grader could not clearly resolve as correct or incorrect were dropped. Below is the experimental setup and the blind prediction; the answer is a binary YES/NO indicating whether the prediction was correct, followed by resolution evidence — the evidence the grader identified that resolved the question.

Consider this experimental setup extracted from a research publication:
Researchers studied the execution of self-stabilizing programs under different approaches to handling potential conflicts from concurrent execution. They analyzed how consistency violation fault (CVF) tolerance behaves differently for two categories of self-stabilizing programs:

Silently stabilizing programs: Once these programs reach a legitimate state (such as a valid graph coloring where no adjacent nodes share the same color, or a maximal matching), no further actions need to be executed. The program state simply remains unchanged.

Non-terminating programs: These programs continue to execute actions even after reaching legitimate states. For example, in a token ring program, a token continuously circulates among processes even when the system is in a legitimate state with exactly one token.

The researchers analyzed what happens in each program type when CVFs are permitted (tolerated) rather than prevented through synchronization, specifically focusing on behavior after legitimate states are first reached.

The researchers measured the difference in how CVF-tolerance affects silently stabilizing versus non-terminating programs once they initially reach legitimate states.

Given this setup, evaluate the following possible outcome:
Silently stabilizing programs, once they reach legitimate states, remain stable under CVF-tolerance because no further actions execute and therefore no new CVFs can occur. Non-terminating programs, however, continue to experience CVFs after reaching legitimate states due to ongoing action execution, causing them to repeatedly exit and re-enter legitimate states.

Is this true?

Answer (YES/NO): YES